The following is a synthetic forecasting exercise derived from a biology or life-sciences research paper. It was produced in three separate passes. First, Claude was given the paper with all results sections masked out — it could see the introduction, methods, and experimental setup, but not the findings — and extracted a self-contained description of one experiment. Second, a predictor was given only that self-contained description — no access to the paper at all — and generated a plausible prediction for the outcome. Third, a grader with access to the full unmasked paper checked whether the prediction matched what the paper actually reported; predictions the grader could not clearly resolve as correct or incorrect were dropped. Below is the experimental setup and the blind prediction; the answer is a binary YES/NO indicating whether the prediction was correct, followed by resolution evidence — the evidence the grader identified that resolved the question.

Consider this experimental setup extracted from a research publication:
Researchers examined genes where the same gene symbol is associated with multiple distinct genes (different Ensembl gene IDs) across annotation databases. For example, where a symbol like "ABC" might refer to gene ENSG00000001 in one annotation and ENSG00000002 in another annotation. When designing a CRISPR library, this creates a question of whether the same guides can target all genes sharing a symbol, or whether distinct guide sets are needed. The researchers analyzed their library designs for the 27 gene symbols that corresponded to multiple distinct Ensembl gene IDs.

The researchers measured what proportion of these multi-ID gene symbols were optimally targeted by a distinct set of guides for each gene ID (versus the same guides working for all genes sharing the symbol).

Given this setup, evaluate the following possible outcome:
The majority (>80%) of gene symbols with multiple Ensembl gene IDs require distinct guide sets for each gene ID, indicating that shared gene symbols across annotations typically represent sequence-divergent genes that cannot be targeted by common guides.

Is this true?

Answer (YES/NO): NO